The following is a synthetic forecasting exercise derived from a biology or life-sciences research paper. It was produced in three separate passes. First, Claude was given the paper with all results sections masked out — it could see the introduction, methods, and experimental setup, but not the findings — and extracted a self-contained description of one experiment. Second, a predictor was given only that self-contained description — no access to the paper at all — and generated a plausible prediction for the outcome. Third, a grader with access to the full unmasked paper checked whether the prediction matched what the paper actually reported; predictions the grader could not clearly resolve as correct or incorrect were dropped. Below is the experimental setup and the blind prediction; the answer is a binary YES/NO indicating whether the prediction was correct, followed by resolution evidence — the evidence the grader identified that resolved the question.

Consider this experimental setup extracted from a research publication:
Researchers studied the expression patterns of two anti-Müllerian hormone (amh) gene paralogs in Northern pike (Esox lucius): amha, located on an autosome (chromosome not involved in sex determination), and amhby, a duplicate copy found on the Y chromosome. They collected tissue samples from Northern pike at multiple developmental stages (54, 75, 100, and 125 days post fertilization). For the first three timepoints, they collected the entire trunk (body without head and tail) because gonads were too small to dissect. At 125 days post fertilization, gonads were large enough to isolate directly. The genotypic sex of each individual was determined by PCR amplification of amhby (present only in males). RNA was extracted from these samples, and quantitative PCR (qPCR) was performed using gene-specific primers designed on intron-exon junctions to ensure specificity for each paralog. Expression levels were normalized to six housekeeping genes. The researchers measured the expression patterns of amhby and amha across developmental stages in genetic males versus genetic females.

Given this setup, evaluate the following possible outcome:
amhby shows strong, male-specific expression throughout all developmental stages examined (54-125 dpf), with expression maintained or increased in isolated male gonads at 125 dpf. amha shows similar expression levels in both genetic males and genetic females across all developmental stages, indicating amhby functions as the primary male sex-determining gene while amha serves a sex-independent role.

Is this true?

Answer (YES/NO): NO